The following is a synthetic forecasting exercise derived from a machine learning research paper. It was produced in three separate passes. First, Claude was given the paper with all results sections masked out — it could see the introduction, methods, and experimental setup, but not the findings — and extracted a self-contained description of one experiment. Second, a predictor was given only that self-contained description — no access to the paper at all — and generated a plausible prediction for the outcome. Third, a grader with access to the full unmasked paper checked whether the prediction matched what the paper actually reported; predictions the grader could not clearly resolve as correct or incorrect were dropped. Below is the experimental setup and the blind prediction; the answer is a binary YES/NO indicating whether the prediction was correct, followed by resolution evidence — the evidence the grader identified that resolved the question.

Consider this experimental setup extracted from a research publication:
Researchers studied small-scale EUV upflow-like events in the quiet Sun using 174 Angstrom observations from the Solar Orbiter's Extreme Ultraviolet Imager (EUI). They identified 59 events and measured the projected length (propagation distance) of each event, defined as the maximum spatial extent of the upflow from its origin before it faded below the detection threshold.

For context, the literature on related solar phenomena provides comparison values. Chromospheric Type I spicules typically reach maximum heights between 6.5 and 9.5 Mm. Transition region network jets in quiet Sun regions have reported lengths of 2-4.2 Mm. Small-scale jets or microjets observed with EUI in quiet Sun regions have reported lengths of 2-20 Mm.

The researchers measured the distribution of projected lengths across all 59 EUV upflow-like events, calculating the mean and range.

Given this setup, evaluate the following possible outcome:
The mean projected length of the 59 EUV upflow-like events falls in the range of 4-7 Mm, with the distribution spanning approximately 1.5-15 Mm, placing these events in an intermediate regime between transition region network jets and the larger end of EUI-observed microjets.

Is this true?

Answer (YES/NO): NO